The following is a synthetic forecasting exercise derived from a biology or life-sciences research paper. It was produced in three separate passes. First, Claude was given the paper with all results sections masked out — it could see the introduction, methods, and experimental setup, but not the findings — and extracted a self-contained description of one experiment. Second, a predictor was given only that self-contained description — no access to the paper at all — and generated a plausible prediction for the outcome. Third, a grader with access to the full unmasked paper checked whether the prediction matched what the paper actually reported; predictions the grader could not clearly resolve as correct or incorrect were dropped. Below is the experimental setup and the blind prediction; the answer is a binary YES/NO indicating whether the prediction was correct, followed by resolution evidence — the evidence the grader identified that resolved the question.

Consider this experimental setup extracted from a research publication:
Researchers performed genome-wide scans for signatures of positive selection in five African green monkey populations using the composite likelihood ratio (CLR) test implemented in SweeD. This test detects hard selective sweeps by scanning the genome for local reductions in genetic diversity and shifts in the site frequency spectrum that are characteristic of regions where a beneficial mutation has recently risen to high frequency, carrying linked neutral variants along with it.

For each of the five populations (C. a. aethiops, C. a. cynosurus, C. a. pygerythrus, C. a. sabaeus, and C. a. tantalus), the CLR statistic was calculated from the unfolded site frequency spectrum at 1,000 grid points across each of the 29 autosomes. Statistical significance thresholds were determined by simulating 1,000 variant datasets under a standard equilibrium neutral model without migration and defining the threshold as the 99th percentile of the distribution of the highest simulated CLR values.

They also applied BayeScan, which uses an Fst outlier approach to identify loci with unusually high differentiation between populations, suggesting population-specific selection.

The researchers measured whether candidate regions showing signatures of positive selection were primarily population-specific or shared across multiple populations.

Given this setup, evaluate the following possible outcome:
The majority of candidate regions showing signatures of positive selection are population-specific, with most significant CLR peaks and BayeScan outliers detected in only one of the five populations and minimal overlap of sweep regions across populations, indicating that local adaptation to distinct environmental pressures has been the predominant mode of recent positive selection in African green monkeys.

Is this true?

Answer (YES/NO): NO